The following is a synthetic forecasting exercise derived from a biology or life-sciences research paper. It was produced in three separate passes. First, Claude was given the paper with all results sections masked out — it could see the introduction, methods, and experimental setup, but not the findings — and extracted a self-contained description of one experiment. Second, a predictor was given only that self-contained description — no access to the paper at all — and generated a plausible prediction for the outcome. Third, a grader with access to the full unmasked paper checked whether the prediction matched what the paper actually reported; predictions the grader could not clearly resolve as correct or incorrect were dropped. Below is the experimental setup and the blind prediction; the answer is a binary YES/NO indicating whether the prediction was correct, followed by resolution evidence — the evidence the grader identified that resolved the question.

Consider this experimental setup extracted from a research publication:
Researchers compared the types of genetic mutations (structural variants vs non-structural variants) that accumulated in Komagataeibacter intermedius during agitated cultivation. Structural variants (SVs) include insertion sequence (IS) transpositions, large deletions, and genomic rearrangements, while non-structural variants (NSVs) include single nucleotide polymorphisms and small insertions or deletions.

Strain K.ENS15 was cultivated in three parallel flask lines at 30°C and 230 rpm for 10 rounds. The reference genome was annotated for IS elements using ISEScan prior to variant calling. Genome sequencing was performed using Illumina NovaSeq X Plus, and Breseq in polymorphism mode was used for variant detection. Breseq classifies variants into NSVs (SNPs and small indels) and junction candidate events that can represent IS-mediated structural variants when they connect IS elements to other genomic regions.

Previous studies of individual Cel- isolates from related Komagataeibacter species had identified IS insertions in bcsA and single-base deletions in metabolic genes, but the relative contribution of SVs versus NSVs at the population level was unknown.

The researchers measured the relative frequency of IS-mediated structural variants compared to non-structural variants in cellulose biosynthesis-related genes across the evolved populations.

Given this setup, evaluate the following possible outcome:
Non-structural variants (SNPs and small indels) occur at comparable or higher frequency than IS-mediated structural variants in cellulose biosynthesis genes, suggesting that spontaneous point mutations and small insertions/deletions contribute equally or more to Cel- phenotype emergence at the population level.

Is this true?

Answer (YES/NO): YES